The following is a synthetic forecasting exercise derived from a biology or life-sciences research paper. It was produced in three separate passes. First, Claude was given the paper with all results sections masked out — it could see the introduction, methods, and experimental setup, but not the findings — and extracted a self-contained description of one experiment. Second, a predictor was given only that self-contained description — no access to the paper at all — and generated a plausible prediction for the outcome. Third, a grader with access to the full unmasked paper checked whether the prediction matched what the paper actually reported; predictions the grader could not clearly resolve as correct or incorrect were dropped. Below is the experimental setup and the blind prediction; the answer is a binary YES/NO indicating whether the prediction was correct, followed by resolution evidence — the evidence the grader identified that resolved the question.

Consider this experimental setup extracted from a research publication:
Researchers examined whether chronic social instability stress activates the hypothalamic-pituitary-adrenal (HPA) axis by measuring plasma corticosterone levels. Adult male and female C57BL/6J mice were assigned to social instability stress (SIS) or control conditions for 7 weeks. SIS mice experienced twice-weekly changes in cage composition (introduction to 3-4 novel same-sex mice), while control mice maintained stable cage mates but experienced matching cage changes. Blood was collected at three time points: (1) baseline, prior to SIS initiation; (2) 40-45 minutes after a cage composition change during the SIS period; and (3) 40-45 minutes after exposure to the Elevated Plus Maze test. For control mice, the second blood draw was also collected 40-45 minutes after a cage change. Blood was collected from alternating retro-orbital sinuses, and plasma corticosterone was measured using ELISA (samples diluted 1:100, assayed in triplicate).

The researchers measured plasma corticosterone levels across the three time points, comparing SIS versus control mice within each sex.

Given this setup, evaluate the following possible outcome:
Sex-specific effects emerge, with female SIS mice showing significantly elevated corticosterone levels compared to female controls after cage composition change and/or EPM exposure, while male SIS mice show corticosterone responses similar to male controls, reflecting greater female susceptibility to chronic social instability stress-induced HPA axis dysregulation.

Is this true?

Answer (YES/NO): NO